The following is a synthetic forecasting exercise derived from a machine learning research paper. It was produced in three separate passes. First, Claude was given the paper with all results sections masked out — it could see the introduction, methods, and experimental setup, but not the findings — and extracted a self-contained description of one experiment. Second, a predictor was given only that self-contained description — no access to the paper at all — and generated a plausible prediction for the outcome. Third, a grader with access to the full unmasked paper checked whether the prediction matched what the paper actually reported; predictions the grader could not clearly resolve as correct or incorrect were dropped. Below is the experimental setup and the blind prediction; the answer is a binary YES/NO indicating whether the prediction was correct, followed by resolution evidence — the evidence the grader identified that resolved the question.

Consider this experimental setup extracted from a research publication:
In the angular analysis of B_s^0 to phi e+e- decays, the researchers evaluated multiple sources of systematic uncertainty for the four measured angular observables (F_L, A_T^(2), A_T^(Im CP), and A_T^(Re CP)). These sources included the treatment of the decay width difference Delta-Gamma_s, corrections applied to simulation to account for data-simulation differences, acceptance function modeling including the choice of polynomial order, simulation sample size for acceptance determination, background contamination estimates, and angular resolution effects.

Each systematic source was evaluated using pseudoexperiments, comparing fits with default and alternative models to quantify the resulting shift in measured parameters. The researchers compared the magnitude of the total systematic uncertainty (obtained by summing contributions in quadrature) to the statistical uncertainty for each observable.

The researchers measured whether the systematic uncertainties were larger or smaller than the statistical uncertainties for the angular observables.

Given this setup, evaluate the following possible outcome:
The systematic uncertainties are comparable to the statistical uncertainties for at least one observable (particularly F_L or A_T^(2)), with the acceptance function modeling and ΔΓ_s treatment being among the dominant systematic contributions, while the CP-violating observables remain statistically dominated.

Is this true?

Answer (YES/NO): NO